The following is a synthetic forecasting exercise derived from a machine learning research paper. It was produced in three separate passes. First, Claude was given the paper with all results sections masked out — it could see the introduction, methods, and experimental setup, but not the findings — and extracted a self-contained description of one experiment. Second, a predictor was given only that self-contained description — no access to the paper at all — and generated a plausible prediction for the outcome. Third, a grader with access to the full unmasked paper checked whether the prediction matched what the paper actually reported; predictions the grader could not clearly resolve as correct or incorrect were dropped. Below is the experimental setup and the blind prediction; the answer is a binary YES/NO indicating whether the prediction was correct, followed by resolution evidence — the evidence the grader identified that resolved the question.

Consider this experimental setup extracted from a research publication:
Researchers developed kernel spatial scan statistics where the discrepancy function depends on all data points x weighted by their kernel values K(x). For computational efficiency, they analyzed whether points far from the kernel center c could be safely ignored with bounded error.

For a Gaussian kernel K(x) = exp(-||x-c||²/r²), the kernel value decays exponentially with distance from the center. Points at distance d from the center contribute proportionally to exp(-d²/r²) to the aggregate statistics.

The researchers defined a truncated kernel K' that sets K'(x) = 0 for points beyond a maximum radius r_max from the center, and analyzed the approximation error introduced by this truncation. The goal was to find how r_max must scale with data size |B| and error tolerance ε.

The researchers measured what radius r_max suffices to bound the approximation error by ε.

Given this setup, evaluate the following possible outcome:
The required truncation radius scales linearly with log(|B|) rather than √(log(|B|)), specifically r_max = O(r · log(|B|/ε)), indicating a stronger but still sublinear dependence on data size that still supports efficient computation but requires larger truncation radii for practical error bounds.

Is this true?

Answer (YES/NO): NO